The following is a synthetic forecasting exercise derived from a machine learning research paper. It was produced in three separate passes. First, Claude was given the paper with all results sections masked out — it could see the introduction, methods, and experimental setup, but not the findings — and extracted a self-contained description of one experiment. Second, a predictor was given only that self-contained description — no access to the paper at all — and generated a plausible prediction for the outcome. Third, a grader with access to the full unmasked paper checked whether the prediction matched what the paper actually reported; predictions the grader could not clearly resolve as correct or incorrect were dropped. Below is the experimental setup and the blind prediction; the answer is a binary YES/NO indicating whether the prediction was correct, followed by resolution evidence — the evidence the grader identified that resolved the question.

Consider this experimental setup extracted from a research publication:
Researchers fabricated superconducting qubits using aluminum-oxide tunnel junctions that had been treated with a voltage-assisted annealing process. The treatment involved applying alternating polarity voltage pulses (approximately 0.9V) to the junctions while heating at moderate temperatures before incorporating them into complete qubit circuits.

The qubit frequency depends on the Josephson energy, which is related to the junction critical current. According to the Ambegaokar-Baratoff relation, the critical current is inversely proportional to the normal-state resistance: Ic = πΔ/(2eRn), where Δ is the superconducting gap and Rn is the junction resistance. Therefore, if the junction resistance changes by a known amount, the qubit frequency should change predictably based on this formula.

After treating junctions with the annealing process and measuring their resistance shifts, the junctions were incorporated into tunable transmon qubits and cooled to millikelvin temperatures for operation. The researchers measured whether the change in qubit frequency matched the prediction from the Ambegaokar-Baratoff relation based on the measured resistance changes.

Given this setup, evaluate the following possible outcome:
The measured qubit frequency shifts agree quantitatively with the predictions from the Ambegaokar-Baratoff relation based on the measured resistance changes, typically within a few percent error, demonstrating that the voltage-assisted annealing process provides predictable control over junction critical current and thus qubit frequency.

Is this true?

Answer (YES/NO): YES